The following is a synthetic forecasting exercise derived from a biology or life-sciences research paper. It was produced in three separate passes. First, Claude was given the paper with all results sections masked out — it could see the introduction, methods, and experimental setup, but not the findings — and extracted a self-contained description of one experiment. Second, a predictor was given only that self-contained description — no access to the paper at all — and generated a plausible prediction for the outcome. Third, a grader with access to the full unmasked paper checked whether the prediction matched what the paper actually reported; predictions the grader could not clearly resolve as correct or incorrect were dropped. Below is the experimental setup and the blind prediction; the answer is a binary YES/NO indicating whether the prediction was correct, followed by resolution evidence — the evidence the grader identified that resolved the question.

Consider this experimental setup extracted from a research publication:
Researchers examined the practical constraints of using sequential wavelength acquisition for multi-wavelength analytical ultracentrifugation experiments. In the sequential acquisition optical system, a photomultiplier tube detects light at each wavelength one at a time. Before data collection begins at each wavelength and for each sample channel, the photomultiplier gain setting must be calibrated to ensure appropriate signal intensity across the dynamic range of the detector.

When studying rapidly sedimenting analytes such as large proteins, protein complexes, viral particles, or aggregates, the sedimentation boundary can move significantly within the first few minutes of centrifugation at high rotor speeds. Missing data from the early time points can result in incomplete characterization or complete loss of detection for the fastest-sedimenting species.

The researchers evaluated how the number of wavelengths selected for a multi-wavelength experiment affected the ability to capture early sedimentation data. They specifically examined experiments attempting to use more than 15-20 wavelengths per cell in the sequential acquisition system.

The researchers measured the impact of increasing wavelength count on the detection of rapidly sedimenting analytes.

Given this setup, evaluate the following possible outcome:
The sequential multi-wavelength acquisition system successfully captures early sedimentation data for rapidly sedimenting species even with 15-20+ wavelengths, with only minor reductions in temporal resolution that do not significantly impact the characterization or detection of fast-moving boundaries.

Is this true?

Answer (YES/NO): NO